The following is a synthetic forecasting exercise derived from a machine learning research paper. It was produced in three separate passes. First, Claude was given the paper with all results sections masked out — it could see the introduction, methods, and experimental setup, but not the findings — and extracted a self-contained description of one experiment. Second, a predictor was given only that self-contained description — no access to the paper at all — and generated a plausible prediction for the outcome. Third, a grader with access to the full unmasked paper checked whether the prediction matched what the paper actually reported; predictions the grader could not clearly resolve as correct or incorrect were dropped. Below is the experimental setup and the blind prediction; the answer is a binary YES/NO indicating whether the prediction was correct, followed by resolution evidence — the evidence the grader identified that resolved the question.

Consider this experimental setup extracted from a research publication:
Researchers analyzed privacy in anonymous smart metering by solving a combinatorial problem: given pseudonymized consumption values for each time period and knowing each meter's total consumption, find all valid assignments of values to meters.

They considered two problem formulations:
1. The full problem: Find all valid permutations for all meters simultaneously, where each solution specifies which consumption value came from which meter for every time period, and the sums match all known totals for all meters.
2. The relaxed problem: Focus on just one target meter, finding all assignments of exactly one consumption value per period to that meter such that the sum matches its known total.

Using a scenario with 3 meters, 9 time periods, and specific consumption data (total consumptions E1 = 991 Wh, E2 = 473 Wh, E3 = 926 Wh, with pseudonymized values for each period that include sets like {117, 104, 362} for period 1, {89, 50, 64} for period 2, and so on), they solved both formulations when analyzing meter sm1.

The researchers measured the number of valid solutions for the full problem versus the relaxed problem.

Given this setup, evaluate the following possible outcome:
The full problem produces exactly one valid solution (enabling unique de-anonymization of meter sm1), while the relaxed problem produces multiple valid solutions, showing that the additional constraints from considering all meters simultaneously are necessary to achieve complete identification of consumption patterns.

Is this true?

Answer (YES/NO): NO